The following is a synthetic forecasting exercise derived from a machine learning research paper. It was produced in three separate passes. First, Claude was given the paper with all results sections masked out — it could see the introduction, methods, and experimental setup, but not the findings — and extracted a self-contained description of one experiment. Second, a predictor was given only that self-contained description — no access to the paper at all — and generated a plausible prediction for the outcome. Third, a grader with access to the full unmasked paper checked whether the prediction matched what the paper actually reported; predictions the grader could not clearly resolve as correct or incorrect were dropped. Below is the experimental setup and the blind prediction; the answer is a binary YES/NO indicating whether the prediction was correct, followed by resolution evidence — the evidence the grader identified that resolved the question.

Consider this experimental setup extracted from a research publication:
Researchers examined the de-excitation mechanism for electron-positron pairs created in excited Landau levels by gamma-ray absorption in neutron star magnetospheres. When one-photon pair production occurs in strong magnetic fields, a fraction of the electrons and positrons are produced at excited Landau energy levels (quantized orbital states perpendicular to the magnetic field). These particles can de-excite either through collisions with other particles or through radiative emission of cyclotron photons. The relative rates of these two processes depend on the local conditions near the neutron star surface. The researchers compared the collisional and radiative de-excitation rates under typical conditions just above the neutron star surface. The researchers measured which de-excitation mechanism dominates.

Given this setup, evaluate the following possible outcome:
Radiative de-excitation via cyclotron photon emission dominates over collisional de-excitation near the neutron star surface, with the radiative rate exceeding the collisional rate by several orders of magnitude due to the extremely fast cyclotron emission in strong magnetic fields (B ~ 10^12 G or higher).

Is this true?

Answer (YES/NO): YES